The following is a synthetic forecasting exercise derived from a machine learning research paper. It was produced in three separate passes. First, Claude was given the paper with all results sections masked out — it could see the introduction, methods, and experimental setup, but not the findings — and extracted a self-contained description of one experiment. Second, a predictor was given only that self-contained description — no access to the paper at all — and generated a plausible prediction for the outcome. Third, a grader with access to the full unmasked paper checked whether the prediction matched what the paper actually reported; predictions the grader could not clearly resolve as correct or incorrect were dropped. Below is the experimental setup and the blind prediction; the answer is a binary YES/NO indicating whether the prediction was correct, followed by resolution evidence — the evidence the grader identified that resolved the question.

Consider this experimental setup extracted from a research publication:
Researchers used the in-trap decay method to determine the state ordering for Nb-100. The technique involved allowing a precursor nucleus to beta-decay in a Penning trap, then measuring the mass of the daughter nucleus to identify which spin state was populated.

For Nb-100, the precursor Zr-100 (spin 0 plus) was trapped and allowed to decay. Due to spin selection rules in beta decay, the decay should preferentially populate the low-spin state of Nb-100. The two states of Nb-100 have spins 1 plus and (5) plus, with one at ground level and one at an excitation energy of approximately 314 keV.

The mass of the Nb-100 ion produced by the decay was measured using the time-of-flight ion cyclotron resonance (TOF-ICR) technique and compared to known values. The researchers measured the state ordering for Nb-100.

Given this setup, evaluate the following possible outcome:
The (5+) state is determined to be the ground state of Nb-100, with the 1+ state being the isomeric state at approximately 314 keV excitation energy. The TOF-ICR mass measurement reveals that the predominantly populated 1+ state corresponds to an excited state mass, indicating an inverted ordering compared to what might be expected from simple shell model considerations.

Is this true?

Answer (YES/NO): NO